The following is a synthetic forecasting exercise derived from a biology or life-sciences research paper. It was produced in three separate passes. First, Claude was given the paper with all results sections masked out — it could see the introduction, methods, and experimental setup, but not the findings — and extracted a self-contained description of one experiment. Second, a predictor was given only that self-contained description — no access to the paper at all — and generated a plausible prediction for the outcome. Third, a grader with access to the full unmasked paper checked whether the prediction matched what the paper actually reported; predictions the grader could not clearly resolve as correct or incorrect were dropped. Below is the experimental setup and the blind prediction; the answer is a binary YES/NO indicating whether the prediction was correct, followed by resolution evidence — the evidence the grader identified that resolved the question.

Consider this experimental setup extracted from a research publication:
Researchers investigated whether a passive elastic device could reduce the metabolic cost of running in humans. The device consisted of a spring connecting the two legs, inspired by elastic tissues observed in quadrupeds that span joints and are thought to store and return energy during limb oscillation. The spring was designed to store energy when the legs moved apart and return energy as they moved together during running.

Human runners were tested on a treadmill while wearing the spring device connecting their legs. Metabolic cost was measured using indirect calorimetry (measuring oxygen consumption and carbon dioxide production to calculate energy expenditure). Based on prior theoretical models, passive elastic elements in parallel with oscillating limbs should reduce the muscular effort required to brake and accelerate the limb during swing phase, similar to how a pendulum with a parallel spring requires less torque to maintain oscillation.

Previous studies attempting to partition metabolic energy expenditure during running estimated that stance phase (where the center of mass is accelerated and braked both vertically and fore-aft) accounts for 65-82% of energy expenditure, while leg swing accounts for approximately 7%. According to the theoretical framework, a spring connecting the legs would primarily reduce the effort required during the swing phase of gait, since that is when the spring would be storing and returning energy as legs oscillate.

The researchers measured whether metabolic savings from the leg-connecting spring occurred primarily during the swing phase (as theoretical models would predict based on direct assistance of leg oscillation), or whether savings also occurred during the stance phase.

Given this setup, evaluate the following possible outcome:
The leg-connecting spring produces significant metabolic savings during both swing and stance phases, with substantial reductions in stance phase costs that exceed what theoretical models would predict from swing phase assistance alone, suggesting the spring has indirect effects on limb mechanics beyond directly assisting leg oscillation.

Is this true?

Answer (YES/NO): YES